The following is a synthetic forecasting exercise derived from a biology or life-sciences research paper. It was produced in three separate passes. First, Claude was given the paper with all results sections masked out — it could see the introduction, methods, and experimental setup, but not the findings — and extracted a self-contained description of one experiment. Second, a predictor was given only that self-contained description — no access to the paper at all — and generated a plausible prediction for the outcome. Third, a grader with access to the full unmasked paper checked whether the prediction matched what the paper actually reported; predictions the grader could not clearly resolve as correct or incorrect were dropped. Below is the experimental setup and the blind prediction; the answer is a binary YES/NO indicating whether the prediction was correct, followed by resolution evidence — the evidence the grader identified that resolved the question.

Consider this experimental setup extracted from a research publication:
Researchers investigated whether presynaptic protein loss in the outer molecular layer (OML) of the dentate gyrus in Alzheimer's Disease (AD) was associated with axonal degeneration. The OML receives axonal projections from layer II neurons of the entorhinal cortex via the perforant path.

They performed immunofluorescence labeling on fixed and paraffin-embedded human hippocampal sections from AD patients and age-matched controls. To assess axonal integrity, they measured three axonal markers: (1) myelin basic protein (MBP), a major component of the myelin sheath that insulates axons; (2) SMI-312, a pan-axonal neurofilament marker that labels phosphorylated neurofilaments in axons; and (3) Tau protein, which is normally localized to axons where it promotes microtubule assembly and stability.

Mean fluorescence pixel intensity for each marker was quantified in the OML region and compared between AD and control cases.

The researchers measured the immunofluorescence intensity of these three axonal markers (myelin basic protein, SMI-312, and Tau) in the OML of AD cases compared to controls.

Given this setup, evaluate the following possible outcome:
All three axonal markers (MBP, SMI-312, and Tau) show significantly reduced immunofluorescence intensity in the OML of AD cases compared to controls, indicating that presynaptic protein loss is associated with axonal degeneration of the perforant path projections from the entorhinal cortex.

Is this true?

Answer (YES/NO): NO